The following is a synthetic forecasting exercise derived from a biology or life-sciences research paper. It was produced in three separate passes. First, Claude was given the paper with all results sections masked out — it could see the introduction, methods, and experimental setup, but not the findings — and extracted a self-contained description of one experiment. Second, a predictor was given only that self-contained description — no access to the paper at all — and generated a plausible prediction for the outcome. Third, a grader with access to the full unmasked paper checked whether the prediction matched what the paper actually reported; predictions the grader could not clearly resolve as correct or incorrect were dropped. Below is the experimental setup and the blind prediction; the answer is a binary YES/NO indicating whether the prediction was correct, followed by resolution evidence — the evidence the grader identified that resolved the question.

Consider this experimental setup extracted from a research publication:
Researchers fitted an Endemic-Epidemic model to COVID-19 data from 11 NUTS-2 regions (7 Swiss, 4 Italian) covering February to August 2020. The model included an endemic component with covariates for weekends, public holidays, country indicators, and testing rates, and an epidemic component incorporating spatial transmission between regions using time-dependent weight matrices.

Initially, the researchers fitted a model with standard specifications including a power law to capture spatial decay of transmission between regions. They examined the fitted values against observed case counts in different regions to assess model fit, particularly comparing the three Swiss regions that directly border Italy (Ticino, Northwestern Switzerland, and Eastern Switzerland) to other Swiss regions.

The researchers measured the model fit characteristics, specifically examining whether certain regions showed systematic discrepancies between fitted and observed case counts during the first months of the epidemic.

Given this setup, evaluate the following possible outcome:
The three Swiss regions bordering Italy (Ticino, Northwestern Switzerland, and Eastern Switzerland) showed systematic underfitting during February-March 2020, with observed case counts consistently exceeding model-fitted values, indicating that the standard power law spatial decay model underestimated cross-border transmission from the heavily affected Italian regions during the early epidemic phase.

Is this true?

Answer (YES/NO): NO